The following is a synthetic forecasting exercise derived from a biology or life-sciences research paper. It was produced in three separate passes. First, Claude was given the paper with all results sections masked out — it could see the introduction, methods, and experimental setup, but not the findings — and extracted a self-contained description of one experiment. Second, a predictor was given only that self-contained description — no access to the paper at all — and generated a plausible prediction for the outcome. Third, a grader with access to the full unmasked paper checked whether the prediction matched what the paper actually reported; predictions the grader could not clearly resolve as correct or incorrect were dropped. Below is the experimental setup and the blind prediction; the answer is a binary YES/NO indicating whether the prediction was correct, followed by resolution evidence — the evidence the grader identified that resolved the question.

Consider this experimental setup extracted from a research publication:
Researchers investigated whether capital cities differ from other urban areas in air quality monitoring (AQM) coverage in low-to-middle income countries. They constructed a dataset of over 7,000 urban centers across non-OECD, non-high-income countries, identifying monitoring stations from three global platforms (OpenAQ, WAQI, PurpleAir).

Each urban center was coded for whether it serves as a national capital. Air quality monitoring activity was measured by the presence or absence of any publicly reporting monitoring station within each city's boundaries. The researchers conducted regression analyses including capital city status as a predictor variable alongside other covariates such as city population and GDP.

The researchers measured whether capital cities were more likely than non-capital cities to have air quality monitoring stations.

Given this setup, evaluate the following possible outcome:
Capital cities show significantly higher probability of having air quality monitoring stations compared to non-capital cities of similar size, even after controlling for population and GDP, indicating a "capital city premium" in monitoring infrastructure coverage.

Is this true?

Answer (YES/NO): YES